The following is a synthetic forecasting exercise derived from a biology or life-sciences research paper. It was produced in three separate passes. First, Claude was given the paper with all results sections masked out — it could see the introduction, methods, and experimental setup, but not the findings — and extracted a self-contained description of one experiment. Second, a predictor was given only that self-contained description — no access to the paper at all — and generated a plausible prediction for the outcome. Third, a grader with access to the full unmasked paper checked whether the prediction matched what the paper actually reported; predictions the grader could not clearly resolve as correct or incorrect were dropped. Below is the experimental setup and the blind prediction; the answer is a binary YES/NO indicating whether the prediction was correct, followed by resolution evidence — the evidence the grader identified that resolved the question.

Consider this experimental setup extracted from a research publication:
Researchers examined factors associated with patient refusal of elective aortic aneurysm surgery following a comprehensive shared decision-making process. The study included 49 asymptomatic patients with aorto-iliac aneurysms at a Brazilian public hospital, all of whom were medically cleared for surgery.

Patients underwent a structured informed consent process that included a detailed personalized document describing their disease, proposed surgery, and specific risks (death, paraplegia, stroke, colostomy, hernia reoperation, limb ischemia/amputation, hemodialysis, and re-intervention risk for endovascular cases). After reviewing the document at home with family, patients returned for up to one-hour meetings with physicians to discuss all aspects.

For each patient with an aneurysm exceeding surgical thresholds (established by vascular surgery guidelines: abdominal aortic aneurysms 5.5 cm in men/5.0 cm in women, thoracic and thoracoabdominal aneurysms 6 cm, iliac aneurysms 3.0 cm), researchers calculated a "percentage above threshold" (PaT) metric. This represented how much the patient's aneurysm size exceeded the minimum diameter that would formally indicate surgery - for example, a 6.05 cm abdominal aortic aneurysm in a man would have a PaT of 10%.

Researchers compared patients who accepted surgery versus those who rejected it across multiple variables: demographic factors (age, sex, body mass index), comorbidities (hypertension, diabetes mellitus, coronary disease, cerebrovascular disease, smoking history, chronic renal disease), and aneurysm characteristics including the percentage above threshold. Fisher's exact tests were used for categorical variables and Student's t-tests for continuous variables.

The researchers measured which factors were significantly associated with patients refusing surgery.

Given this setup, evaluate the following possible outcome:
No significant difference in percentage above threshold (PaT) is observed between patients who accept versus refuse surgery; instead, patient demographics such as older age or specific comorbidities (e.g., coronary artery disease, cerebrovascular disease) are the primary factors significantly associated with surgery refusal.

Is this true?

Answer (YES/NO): NO